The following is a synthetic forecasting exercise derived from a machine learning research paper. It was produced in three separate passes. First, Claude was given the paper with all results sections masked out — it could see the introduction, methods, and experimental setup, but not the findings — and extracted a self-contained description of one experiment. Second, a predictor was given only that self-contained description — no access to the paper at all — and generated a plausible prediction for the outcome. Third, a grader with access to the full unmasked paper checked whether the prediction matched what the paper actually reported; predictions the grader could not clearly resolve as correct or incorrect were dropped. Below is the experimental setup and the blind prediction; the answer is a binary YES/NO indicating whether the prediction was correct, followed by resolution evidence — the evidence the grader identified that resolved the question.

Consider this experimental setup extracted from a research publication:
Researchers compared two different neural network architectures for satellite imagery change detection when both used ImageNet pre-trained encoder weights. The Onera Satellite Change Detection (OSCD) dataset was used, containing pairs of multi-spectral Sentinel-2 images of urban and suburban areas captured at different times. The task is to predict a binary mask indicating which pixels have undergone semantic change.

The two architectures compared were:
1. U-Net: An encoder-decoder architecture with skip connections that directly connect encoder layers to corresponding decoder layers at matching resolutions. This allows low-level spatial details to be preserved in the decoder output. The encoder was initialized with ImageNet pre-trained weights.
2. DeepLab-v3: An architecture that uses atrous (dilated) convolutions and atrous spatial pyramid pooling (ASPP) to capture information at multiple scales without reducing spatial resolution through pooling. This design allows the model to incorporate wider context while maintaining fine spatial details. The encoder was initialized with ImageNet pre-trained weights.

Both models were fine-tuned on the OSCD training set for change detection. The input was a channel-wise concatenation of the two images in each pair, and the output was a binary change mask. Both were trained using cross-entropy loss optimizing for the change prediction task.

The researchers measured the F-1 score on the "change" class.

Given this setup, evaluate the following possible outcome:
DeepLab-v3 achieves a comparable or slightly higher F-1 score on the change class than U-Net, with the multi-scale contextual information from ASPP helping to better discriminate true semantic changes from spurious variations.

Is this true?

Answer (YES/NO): NO